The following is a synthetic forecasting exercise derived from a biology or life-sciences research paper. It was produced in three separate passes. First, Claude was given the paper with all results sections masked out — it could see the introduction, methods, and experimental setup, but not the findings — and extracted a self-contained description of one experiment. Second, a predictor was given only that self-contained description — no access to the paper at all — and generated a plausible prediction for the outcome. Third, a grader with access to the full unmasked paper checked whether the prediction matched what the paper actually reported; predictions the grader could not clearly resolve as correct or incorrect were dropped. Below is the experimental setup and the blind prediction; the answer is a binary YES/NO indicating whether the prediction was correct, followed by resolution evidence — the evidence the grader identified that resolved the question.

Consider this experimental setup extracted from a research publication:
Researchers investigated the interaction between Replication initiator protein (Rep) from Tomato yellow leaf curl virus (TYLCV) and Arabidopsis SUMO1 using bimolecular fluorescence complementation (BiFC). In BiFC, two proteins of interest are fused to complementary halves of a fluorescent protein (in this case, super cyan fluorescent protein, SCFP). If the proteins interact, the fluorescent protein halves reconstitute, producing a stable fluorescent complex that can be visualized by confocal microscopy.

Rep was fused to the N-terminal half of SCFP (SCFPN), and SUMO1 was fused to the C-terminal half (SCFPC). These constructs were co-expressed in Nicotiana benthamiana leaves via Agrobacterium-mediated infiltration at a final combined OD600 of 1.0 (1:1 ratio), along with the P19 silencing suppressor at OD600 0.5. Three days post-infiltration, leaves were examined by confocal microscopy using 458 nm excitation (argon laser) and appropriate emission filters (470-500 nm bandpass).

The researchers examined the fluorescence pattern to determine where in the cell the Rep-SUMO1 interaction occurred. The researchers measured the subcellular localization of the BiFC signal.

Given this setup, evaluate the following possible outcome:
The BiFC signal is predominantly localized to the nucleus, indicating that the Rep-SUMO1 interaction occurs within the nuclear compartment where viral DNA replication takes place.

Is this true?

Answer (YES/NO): YES